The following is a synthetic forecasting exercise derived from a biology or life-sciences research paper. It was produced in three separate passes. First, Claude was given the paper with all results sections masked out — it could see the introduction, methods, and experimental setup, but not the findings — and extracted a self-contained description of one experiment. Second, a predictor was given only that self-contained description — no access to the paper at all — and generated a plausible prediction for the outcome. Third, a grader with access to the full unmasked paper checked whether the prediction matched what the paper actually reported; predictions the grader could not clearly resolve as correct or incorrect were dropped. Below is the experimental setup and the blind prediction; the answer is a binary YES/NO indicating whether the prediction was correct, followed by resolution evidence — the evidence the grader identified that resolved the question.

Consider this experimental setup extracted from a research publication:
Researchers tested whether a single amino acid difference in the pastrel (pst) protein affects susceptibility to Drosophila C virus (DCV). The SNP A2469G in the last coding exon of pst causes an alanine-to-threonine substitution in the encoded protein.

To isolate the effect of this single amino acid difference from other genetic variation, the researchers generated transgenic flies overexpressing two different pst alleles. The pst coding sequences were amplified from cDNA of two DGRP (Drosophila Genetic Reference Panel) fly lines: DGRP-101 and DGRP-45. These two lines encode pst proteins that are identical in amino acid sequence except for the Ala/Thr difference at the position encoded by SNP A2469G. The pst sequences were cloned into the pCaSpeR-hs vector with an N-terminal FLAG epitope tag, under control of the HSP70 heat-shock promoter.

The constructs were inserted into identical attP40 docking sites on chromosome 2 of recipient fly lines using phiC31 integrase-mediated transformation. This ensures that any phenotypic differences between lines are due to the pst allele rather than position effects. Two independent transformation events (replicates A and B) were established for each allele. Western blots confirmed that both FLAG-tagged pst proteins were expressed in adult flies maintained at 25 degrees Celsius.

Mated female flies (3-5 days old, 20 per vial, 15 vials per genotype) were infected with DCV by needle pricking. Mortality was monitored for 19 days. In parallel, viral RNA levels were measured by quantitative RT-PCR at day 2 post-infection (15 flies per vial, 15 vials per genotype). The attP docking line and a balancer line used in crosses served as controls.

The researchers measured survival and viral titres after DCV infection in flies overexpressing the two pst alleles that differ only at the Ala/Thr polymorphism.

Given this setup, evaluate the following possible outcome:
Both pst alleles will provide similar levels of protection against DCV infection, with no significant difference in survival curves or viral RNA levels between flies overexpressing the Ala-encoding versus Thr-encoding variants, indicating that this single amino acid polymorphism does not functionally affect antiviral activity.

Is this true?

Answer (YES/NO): NO